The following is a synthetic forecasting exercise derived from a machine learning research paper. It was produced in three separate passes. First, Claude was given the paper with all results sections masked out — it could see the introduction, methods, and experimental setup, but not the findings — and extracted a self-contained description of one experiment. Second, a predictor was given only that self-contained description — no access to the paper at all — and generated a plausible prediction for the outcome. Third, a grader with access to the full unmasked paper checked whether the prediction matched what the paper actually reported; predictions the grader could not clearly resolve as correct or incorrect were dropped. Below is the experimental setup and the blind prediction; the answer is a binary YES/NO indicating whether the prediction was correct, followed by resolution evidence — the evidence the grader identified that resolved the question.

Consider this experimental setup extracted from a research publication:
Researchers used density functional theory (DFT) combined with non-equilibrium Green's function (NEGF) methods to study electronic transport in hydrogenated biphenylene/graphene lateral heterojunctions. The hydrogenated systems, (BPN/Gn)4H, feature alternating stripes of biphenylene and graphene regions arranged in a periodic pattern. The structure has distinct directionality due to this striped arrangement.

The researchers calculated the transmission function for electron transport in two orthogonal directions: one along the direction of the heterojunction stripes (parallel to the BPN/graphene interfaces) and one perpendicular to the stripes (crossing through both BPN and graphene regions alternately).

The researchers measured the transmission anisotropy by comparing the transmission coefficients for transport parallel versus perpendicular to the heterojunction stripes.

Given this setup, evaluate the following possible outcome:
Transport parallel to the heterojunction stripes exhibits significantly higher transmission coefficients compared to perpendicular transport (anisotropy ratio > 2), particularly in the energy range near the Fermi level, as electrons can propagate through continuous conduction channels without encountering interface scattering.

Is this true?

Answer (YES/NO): YES